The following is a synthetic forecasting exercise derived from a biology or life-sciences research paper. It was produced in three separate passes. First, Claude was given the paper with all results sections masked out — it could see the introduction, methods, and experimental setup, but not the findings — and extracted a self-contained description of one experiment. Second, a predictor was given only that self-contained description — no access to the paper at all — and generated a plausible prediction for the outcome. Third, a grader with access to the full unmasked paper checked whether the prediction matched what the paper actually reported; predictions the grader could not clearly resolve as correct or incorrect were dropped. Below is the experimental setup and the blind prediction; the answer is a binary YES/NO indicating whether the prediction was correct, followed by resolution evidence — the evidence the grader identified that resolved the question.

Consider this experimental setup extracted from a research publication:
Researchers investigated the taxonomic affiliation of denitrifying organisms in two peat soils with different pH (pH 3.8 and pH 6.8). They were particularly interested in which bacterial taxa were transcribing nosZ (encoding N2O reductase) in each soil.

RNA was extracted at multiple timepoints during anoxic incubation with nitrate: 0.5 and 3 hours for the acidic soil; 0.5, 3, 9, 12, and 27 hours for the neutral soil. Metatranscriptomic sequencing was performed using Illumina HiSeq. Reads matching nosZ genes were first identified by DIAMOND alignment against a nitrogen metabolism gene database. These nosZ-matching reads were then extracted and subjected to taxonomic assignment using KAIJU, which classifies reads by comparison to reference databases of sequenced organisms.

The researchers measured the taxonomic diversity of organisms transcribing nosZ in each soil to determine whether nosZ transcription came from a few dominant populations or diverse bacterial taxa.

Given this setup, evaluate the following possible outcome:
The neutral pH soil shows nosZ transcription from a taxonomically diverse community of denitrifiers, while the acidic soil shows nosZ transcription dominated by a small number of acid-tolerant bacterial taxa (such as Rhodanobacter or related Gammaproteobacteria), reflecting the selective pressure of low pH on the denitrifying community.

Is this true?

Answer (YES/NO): NO